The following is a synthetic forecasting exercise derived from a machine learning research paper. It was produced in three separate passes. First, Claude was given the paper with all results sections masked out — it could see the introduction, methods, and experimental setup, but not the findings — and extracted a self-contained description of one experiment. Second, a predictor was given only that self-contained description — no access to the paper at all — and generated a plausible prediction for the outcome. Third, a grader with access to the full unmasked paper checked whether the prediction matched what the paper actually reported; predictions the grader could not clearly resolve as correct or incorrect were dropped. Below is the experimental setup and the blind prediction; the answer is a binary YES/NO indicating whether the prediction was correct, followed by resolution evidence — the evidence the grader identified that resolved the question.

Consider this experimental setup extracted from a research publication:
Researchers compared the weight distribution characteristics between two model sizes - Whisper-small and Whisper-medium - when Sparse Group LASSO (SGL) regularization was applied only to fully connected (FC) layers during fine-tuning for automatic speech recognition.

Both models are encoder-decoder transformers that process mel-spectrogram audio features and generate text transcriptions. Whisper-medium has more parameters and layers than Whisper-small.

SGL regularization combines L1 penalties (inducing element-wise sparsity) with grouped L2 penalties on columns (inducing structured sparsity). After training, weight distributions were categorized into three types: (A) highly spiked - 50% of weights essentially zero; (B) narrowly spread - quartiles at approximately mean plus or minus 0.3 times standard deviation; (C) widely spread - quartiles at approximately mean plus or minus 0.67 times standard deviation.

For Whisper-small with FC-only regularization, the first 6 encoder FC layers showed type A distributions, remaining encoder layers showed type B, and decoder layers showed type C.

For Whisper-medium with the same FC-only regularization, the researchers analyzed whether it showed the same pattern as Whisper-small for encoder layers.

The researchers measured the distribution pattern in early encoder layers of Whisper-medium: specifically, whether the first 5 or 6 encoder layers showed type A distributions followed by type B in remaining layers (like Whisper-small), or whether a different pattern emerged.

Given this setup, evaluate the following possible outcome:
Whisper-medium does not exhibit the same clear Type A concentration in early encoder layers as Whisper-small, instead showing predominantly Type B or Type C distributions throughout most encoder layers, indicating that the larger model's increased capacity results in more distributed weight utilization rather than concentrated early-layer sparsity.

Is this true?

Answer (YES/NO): NO